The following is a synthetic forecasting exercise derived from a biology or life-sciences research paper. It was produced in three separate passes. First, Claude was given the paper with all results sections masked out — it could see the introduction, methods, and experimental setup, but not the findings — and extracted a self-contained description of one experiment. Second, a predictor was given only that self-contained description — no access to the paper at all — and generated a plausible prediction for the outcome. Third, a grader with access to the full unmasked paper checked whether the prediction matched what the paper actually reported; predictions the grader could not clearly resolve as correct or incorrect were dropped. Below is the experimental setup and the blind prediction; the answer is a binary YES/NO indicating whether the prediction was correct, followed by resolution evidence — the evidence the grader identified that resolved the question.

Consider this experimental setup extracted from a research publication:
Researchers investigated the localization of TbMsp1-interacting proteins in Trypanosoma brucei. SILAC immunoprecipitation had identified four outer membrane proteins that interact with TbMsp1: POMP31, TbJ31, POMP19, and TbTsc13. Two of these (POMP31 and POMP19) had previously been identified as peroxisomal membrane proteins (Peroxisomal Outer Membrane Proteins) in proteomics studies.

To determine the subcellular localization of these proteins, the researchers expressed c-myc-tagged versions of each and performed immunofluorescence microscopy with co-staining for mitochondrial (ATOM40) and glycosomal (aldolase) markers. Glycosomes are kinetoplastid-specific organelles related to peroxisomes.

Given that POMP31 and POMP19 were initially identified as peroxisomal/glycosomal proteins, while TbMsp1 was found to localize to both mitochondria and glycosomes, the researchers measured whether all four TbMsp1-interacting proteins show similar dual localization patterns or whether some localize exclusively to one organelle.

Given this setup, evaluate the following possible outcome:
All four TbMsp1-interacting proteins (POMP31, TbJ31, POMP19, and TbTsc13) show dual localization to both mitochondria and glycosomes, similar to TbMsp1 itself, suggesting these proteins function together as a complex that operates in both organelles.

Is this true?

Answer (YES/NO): NO